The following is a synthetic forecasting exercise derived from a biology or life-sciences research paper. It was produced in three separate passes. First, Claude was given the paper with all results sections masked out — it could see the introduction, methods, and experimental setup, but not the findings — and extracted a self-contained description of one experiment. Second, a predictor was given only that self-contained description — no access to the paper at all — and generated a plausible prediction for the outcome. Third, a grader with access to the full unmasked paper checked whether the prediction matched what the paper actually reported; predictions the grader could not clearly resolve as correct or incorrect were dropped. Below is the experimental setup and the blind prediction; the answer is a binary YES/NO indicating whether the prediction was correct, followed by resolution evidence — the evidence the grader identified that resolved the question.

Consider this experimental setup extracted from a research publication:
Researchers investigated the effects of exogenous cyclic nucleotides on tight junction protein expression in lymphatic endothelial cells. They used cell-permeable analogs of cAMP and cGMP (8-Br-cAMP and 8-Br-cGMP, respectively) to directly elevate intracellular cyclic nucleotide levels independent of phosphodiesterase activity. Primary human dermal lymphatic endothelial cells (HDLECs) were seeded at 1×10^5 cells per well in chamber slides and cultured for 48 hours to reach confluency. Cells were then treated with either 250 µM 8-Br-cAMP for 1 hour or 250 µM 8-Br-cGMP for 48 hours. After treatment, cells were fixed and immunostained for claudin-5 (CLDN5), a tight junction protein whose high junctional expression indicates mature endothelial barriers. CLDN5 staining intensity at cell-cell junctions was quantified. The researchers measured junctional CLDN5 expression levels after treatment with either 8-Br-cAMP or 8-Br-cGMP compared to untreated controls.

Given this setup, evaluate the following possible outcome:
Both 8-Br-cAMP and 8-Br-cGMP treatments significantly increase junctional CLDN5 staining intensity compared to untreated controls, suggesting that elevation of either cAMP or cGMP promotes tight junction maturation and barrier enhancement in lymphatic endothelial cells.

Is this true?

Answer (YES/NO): NO